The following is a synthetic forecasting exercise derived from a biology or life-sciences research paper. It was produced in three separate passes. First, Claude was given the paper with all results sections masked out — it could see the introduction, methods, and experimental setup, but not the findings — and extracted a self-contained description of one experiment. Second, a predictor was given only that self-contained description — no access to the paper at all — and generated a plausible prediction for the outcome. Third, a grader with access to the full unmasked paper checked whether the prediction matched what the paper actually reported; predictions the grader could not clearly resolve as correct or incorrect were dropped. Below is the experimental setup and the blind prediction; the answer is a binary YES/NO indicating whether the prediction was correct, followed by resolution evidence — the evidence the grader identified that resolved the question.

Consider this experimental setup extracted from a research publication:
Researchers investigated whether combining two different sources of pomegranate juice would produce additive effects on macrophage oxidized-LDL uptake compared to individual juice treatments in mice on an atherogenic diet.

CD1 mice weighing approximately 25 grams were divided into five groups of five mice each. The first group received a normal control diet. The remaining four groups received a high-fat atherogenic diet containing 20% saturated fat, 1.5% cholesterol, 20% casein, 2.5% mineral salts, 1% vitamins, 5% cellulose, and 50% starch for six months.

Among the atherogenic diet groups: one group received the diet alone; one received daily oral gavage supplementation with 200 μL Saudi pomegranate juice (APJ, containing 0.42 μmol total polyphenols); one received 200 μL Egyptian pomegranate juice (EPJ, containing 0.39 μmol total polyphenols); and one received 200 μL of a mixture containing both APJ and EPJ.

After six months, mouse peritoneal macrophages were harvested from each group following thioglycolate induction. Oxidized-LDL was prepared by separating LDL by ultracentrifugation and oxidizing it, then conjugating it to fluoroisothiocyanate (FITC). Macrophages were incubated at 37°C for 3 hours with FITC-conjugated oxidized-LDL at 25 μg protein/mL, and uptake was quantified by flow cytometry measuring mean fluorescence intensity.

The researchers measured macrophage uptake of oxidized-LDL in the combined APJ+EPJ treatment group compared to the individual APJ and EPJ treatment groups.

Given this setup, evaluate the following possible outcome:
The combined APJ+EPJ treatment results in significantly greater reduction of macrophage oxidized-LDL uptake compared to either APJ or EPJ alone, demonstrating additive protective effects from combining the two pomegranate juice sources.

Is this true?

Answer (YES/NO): NO